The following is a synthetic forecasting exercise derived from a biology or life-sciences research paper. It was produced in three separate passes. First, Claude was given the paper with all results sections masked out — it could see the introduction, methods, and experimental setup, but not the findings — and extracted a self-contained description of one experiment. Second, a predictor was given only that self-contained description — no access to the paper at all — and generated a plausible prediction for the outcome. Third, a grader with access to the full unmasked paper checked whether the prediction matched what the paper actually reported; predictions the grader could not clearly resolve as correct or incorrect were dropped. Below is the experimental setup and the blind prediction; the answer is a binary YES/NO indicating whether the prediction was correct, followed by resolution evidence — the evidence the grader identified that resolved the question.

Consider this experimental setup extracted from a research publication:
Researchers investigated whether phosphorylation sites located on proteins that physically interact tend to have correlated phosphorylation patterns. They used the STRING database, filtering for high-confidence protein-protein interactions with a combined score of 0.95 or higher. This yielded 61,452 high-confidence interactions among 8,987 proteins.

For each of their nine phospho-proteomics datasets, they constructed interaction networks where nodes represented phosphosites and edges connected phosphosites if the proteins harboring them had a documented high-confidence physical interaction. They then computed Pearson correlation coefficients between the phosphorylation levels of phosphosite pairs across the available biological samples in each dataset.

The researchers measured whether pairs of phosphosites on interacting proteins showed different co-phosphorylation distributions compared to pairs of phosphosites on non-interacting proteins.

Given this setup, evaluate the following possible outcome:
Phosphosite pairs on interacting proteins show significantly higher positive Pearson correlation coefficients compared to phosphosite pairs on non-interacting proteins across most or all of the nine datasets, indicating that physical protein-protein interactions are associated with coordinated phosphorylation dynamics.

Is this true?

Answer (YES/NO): YES